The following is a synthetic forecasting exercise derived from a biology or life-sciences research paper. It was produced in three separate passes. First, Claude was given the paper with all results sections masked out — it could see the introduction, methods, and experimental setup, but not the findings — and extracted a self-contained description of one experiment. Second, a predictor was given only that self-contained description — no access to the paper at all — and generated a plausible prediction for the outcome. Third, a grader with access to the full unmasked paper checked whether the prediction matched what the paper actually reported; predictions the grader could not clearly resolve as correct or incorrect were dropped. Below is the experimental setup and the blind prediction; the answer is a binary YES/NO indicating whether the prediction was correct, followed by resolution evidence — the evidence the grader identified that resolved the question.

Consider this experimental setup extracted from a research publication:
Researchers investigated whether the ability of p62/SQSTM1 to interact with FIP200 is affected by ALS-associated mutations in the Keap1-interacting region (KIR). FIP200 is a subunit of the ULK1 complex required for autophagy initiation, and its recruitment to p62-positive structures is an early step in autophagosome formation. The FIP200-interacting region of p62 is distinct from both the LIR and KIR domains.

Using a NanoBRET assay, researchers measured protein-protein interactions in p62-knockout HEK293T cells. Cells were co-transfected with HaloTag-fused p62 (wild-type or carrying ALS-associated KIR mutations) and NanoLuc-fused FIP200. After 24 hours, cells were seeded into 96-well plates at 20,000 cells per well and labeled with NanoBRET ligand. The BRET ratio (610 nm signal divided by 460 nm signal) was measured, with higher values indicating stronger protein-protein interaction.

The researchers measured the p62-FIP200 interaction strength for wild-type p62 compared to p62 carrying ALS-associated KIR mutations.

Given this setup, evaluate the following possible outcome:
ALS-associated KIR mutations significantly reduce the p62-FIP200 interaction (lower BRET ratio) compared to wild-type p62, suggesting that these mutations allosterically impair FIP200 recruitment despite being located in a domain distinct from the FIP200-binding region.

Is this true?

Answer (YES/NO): NO